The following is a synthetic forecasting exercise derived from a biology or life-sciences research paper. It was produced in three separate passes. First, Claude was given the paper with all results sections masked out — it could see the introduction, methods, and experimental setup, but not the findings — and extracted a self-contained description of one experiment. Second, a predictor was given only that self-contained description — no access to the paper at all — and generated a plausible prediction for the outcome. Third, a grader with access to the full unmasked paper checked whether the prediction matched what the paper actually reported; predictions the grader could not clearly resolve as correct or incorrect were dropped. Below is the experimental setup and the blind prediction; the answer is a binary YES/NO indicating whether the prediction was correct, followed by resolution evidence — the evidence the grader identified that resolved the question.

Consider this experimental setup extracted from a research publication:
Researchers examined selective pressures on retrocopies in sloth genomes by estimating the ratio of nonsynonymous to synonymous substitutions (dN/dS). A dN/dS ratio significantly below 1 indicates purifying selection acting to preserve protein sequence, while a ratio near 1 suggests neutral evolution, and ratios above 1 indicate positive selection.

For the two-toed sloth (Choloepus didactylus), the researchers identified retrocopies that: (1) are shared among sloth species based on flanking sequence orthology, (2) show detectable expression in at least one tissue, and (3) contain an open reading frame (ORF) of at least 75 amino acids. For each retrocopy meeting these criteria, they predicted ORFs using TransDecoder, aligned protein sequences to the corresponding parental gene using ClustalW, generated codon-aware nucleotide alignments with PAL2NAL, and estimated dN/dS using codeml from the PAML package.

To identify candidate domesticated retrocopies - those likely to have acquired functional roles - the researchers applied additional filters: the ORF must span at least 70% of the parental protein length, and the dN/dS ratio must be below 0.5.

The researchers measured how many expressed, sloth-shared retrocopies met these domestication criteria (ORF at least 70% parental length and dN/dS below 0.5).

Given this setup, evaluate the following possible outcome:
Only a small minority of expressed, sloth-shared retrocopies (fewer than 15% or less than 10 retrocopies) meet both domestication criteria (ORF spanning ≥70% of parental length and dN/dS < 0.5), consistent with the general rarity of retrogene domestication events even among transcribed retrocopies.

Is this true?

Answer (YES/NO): NO